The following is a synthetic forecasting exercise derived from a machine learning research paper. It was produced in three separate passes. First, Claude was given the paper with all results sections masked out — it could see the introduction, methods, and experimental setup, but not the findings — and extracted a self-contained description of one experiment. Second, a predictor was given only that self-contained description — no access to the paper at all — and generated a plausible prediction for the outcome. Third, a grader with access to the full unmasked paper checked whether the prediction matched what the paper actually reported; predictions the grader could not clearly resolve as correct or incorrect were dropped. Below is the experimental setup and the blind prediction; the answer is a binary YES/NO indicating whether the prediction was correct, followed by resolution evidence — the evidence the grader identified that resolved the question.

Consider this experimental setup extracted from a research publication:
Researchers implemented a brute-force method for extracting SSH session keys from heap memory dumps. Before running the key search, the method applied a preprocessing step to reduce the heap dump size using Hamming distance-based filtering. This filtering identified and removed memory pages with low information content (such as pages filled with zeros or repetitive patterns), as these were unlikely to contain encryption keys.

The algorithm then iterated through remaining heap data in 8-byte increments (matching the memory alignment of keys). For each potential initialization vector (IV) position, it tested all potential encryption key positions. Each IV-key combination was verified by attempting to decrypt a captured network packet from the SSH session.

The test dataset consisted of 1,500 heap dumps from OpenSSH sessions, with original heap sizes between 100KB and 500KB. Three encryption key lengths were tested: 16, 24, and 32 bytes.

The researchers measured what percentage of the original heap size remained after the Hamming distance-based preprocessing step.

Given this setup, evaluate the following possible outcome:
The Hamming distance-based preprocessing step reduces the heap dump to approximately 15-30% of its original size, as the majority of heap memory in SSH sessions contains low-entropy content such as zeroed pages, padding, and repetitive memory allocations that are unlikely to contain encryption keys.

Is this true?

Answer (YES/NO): YES